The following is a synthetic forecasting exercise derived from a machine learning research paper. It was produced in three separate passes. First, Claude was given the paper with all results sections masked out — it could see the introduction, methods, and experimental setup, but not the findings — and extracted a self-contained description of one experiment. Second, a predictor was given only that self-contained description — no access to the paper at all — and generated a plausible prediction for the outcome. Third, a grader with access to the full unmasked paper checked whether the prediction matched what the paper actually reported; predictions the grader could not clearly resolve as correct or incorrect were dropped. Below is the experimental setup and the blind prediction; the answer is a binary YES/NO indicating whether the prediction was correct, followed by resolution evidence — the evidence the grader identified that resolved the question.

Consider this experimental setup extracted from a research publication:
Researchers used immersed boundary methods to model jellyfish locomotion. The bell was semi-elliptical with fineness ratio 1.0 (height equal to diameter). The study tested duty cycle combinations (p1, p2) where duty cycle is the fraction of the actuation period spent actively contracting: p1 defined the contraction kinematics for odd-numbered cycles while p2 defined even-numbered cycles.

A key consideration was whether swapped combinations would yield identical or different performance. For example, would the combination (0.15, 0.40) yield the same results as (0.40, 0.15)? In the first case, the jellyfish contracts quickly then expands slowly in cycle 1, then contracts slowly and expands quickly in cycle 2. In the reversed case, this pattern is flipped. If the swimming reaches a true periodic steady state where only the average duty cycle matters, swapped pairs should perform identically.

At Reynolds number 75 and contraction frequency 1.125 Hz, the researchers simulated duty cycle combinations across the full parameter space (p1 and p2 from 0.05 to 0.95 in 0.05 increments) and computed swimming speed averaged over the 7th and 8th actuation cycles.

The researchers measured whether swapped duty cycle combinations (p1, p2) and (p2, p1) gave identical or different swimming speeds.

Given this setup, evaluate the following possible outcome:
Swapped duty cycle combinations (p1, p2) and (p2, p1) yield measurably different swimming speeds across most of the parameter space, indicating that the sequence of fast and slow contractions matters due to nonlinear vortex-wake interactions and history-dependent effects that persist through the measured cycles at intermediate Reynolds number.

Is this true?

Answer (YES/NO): NO